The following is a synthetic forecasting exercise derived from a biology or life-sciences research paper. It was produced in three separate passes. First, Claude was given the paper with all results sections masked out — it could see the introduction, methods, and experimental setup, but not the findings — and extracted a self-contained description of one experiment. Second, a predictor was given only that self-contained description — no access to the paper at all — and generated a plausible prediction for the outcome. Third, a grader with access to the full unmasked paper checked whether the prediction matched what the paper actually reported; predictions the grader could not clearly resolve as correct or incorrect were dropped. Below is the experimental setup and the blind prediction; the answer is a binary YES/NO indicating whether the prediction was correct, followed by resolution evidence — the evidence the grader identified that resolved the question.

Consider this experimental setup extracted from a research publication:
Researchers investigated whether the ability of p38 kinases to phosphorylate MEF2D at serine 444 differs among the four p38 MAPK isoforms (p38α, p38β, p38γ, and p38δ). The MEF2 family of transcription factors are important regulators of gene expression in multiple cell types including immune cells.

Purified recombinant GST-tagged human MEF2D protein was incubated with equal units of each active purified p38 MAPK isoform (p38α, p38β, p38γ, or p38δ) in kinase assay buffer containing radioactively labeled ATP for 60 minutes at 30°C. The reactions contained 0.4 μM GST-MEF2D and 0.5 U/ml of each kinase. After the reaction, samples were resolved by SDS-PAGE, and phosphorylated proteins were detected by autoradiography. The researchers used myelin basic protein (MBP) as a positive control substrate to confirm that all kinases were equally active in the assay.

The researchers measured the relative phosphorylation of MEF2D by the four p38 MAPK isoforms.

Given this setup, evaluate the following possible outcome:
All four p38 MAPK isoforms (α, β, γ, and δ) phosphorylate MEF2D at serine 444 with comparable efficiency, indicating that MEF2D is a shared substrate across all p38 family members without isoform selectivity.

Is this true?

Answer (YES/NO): NO